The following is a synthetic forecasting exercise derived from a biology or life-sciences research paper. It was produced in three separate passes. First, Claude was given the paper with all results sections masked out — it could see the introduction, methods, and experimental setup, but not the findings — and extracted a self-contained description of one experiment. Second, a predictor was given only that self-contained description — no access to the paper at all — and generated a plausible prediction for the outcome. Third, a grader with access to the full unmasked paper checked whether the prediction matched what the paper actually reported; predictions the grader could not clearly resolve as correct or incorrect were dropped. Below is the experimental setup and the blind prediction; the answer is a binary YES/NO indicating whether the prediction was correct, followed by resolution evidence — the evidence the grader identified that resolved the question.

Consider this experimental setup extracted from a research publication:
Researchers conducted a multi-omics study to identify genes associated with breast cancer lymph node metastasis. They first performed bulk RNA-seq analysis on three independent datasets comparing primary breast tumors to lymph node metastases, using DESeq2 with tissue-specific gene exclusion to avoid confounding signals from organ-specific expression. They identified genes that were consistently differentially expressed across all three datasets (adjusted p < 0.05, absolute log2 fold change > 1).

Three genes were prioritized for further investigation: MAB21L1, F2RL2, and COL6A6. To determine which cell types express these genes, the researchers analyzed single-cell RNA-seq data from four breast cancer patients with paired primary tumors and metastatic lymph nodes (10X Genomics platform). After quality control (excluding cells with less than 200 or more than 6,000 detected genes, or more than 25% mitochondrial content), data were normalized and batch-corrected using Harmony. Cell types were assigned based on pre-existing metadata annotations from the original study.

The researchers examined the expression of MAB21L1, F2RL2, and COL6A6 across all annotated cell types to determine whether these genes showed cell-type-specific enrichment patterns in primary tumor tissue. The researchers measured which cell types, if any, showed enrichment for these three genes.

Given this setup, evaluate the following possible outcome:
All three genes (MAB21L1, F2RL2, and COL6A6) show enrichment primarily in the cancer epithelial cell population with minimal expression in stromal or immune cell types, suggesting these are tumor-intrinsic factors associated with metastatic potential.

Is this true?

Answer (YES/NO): NO